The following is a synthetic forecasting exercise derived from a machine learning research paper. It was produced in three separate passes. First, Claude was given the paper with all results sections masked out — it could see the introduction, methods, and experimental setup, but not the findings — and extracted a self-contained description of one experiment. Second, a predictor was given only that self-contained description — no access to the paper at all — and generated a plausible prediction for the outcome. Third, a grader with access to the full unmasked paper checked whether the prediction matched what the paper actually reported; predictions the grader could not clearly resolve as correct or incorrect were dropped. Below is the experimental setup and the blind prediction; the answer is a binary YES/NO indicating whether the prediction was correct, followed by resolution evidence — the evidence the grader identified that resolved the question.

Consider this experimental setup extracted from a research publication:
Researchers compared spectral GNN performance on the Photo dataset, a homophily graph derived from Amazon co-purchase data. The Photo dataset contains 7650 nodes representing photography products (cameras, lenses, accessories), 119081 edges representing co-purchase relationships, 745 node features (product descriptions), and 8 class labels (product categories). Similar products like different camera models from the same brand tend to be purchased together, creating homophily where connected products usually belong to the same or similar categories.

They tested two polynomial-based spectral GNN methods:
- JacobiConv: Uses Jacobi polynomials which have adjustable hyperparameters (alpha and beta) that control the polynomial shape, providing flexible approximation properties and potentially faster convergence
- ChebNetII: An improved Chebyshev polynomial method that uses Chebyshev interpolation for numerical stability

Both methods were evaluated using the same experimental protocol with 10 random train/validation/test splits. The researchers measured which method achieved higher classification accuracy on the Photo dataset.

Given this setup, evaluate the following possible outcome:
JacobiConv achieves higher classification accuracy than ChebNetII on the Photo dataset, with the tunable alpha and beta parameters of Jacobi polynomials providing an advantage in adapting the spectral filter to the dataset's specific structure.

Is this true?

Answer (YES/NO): YES